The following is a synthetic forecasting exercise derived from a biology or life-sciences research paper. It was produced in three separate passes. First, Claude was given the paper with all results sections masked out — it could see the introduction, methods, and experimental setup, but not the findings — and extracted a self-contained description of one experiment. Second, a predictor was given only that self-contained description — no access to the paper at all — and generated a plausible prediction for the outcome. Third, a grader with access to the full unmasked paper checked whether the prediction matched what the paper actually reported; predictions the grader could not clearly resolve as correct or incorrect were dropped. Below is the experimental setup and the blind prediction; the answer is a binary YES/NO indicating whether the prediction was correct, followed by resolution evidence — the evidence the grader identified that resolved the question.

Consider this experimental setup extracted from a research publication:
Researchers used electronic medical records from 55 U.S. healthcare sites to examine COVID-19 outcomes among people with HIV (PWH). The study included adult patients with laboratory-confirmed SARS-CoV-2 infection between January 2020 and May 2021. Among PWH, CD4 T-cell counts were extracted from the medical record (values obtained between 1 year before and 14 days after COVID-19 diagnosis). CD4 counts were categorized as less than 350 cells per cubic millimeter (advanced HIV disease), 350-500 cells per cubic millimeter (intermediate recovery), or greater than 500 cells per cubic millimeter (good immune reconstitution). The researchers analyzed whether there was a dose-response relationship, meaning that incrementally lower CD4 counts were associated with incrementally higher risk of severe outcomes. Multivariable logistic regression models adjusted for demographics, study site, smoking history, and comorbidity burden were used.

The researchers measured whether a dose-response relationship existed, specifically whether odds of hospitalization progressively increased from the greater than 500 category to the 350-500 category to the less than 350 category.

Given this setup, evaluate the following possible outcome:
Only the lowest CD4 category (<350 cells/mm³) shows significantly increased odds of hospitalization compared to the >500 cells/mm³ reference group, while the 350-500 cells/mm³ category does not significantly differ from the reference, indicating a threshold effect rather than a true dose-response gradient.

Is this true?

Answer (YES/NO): NO